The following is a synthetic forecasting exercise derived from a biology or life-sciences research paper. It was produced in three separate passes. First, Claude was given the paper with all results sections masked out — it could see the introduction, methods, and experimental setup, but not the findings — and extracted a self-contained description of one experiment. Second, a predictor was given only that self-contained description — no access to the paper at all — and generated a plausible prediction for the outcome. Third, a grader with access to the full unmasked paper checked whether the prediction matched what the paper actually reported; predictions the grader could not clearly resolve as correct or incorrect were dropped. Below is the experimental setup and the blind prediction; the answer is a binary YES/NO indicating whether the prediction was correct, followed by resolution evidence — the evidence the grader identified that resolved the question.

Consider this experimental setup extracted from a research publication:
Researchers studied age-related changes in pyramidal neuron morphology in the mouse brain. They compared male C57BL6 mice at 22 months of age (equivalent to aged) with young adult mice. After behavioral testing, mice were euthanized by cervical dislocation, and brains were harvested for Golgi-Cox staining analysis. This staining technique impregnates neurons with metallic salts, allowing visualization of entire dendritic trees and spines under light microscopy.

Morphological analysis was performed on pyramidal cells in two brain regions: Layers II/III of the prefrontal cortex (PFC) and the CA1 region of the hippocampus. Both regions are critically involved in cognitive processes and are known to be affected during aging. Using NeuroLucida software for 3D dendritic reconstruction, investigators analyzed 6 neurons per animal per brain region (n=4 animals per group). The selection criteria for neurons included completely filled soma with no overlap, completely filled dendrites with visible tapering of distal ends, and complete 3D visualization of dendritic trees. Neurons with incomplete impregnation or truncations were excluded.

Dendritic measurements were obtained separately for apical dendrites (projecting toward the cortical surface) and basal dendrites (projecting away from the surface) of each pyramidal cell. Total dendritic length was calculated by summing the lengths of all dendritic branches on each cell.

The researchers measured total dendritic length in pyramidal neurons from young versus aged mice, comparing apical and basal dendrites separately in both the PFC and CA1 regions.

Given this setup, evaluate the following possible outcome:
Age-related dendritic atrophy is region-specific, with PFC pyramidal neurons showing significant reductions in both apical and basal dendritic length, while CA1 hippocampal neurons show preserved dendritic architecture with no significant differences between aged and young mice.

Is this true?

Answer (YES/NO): NO